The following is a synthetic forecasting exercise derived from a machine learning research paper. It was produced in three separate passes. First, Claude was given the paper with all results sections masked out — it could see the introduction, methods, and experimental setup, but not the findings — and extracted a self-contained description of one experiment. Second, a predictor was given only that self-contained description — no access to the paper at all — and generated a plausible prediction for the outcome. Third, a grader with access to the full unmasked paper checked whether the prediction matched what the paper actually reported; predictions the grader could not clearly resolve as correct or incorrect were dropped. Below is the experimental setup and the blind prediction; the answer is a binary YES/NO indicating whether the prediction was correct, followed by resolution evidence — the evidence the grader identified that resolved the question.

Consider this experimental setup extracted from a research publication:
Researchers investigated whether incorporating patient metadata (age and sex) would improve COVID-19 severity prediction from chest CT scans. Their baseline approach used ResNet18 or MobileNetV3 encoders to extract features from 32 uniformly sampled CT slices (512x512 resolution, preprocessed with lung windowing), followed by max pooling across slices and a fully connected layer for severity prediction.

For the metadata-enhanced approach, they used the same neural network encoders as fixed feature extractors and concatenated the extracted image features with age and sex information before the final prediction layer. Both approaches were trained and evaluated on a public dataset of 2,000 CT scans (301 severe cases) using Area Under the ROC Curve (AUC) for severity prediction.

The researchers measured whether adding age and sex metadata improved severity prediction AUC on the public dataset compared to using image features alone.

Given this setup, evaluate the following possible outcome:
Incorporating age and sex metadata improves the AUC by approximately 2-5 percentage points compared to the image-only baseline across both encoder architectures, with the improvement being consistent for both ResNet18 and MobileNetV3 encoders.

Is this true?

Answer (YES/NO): NO